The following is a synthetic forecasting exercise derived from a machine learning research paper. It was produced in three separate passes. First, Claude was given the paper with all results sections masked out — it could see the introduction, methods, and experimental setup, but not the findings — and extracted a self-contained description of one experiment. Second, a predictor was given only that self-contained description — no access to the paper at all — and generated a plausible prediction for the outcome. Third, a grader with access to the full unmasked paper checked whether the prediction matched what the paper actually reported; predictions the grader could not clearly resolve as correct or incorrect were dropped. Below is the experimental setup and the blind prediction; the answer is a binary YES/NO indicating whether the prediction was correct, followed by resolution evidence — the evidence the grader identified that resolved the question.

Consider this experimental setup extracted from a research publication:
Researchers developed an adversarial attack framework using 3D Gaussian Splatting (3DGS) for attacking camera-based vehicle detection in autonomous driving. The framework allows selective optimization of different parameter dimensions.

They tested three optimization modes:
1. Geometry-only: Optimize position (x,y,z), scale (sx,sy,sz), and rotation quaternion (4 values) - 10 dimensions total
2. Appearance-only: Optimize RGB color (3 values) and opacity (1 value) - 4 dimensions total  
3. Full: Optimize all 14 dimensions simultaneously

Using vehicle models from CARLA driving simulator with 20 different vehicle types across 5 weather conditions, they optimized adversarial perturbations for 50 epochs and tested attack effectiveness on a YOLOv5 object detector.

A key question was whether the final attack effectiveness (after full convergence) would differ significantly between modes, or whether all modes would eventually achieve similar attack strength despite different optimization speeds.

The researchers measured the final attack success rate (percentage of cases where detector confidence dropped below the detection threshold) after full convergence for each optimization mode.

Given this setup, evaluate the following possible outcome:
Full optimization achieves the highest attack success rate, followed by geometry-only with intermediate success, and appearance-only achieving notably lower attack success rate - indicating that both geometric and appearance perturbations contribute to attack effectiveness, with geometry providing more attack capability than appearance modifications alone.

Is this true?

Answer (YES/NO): NO